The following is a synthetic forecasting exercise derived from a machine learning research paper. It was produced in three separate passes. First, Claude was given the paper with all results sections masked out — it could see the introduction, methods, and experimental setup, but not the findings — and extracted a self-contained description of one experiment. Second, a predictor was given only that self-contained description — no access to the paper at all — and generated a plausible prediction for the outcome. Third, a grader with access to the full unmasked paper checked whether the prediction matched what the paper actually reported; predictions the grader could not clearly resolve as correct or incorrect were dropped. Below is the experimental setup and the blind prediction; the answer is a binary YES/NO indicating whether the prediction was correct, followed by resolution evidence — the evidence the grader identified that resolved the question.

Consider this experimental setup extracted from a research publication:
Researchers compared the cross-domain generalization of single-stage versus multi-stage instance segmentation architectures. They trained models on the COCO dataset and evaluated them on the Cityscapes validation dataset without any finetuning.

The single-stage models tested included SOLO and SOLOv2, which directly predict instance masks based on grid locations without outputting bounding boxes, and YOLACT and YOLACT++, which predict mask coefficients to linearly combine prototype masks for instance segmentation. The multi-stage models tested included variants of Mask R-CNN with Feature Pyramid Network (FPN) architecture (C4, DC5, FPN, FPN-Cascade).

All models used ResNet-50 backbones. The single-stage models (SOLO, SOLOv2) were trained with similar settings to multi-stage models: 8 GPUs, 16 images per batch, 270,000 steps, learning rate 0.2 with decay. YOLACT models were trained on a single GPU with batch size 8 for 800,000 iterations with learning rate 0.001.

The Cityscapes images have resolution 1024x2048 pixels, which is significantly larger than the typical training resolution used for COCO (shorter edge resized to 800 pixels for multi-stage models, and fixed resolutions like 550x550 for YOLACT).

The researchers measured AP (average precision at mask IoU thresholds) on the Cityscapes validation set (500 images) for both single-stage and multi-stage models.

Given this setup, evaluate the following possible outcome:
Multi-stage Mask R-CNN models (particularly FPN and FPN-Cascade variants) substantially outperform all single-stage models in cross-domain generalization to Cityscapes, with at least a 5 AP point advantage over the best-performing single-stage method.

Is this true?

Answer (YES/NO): NO